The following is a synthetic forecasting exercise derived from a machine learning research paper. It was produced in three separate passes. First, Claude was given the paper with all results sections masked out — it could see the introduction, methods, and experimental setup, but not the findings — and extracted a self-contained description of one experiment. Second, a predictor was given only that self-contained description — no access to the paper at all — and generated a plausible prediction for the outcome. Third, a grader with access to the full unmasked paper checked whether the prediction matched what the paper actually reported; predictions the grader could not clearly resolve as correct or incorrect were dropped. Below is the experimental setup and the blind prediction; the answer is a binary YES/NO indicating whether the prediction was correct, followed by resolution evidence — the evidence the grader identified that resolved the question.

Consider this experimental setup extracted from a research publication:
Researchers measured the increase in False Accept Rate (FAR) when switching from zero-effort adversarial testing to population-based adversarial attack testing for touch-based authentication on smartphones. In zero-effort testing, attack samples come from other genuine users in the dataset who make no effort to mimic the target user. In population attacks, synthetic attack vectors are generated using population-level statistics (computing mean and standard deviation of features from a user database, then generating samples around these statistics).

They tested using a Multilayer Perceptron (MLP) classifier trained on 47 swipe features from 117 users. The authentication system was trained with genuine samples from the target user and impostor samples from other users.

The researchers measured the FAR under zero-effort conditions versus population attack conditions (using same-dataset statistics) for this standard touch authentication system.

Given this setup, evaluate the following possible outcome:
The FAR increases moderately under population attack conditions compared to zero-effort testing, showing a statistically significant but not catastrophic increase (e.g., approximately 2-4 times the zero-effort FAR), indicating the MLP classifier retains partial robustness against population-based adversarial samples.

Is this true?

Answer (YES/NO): YES